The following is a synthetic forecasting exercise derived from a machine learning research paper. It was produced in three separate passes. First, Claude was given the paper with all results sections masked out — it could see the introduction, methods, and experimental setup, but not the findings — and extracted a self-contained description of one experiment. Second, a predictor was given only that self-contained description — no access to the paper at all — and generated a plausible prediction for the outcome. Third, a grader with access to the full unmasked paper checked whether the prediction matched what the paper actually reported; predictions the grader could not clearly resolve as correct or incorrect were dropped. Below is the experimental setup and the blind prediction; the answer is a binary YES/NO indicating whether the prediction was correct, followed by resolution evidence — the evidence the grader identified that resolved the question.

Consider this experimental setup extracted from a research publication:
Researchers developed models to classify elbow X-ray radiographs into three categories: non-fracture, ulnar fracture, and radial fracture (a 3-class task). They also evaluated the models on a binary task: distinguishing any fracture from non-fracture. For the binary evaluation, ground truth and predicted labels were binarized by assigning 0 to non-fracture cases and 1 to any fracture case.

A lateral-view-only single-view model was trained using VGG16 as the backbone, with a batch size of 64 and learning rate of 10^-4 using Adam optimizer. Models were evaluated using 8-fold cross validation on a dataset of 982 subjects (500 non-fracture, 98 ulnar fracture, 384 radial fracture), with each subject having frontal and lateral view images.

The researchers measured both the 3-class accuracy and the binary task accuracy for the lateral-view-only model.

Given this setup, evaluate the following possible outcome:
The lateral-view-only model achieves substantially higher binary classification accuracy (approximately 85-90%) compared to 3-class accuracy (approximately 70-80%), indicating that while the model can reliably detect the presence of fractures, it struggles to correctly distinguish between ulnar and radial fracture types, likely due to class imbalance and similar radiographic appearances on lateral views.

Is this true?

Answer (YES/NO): NO